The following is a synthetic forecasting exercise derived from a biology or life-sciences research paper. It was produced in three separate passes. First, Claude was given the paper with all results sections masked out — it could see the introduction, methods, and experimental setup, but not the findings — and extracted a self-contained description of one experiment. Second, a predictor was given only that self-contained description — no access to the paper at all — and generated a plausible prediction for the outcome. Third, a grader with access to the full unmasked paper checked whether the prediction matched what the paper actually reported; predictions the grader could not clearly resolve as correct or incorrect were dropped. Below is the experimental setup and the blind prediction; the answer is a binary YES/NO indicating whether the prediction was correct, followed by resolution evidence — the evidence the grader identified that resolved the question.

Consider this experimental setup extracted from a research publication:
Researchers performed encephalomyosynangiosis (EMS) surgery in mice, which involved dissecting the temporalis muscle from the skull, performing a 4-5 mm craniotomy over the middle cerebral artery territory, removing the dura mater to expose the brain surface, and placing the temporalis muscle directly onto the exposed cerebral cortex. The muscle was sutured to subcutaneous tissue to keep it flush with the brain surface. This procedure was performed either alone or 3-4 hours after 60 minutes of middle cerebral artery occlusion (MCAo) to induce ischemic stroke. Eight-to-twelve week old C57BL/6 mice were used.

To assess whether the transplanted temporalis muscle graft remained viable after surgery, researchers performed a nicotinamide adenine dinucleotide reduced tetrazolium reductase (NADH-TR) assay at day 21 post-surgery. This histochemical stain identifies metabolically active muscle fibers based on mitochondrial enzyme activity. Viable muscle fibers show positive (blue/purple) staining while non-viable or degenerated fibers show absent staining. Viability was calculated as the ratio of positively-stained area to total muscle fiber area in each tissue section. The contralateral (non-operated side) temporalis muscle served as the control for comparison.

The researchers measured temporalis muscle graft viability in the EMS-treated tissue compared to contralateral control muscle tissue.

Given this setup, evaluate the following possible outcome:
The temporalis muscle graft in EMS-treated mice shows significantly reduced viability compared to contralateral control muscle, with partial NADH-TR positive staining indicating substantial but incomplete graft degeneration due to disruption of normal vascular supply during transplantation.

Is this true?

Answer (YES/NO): NO